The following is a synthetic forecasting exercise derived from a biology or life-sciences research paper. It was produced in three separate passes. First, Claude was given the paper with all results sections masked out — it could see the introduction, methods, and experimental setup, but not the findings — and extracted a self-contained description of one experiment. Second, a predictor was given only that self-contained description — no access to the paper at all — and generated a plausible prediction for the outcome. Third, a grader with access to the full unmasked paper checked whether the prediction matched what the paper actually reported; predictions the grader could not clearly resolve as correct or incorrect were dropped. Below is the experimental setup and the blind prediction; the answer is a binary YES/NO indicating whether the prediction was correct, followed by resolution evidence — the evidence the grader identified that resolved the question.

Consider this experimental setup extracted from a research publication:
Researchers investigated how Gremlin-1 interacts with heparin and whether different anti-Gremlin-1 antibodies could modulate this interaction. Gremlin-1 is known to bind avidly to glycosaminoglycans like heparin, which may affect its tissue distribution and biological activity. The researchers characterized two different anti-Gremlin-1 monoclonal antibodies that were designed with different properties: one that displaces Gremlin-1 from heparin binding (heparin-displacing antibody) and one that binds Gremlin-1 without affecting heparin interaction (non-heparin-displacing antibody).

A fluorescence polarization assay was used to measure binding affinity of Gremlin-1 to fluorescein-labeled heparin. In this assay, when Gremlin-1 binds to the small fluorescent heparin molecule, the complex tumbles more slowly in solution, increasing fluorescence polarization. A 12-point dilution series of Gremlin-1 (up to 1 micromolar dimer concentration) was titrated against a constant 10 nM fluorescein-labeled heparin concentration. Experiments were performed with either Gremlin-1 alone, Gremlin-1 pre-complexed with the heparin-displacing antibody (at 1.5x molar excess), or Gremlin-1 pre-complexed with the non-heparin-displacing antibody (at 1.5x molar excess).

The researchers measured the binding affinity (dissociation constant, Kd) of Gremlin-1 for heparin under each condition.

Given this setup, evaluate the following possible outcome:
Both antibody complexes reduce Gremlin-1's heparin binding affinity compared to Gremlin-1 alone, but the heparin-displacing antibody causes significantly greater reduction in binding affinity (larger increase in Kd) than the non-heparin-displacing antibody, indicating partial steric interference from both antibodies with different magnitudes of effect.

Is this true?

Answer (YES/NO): NO